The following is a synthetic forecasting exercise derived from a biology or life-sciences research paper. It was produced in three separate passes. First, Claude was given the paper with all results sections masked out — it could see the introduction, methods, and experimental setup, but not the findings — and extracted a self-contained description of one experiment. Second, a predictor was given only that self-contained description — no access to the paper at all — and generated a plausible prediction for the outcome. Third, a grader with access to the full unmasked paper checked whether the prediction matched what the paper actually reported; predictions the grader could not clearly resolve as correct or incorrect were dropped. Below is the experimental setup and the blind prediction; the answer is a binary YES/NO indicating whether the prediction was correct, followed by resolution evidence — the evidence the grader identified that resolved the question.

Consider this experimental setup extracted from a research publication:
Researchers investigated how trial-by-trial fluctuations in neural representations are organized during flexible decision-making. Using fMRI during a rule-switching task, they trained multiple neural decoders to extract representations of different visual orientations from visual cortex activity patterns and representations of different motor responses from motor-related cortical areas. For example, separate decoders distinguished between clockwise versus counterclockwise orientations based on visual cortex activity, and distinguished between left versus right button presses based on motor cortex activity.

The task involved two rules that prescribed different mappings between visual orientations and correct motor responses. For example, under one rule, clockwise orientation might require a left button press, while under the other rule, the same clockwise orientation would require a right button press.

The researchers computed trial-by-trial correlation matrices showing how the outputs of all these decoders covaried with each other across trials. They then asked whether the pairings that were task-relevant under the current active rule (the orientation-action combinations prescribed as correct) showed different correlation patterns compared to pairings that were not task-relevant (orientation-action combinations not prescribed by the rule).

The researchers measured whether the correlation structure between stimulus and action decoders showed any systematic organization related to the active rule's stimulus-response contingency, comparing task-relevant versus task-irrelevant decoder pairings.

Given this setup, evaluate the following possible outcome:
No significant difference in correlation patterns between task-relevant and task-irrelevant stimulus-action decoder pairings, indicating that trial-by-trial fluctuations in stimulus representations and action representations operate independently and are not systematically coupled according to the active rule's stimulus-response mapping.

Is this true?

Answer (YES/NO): NO